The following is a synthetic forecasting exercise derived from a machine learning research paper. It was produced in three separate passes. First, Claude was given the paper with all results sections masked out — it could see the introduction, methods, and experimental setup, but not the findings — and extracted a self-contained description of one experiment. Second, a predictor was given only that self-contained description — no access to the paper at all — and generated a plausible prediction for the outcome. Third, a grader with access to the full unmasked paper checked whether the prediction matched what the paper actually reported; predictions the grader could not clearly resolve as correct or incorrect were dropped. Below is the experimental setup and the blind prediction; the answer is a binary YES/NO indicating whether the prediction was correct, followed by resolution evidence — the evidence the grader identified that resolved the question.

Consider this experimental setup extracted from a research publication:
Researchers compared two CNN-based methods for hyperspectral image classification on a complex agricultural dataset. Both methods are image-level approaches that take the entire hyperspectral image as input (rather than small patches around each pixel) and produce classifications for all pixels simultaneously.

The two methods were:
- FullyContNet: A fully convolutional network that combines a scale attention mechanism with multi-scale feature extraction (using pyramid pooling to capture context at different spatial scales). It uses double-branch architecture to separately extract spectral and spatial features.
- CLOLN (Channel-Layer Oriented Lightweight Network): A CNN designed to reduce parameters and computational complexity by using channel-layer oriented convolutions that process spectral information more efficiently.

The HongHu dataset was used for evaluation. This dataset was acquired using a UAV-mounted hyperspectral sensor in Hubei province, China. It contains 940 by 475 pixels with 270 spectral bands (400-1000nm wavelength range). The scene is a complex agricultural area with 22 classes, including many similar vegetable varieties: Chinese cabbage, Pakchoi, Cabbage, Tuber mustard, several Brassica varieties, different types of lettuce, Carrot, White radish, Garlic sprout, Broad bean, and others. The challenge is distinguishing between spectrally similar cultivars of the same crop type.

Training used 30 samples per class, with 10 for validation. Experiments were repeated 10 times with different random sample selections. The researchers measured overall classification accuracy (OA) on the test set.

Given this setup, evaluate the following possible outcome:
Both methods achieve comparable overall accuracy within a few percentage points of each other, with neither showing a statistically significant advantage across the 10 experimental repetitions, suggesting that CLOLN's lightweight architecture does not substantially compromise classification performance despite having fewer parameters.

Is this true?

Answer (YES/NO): NO